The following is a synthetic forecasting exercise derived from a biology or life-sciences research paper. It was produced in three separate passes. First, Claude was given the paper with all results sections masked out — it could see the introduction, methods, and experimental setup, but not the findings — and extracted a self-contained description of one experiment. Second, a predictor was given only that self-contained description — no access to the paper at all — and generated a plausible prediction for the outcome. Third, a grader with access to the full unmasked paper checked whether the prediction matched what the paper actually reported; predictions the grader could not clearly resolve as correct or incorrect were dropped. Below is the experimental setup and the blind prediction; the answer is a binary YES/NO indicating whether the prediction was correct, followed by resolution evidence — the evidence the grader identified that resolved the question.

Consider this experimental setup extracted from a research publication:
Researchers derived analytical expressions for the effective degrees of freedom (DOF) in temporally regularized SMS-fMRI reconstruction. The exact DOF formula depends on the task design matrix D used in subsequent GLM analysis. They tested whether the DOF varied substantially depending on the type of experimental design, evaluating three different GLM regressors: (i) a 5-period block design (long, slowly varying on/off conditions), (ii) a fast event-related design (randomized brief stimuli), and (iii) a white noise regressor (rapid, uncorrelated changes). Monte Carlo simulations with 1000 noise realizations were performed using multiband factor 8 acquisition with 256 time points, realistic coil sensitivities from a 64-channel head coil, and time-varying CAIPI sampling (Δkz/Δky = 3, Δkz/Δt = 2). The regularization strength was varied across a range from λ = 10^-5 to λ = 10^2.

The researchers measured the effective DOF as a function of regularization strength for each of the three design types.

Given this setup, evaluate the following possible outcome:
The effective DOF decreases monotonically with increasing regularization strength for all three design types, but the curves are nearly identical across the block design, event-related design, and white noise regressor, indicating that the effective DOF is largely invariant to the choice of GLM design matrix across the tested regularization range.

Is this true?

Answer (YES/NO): NO